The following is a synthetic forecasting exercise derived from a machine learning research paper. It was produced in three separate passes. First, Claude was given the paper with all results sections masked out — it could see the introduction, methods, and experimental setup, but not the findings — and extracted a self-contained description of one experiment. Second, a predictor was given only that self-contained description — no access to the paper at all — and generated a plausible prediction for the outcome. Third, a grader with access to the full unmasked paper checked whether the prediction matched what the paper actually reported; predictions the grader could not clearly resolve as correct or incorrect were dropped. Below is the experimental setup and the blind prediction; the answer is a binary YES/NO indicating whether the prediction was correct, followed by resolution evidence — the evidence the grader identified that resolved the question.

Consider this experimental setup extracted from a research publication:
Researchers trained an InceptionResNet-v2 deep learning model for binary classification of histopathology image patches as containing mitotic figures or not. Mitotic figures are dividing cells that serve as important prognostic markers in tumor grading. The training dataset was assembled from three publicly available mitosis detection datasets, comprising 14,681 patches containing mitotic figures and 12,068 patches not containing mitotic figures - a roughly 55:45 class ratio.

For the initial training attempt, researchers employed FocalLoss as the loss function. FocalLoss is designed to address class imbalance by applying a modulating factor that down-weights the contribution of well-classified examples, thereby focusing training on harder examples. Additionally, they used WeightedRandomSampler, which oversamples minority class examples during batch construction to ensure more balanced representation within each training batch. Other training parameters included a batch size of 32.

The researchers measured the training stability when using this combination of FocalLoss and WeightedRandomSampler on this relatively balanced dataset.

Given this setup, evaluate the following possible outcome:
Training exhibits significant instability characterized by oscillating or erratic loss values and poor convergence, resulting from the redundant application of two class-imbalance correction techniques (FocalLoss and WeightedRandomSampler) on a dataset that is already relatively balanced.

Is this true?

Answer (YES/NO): YES